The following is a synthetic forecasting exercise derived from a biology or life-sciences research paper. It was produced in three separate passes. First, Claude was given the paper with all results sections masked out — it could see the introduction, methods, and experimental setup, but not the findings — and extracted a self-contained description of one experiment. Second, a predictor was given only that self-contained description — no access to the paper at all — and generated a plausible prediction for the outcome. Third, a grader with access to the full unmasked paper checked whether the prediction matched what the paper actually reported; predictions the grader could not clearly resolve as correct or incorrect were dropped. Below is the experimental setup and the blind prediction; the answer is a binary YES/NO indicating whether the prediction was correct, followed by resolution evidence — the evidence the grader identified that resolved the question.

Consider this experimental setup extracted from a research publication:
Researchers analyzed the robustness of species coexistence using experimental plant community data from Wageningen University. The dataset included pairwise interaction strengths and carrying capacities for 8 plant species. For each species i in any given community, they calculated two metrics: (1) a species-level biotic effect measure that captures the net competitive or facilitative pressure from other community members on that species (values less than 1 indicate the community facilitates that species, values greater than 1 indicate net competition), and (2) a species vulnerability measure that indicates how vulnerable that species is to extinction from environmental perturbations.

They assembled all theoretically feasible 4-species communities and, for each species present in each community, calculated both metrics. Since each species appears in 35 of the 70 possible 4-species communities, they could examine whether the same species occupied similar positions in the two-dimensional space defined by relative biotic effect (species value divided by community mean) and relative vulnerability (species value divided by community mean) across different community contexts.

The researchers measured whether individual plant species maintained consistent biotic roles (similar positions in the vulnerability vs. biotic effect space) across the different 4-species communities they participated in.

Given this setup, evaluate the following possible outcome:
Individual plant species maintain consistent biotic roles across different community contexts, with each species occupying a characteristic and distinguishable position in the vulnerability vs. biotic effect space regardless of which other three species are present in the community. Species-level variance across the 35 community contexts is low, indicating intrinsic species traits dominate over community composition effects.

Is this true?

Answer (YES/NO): YES